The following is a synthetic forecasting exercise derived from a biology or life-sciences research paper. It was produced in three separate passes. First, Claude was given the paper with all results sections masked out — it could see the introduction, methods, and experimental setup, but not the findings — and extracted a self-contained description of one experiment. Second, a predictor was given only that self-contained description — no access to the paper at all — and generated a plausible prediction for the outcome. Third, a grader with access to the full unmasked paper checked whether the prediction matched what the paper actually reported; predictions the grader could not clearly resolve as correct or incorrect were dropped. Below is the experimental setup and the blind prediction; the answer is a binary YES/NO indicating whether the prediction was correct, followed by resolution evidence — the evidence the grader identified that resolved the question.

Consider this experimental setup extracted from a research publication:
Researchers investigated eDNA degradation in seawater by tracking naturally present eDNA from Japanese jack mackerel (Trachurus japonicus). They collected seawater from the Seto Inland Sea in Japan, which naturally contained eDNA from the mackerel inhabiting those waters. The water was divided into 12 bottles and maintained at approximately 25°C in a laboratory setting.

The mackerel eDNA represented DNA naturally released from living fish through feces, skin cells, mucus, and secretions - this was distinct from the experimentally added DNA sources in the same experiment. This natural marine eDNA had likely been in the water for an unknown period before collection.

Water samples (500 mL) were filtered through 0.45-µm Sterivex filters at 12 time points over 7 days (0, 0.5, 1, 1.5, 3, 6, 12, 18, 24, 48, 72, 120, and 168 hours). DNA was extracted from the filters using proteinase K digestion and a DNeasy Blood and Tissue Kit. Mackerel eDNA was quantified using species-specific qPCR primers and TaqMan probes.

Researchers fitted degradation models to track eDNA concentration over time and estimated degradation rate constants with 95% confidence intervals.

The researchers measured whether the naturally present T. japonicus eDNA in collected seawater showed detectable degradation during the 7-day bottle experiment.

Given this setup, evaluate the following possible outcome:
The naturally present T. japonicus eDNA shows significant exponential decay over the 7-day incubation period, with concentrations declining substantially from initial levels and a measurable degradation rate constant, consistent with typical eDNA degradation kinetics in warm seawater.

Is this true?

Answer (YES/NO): YES